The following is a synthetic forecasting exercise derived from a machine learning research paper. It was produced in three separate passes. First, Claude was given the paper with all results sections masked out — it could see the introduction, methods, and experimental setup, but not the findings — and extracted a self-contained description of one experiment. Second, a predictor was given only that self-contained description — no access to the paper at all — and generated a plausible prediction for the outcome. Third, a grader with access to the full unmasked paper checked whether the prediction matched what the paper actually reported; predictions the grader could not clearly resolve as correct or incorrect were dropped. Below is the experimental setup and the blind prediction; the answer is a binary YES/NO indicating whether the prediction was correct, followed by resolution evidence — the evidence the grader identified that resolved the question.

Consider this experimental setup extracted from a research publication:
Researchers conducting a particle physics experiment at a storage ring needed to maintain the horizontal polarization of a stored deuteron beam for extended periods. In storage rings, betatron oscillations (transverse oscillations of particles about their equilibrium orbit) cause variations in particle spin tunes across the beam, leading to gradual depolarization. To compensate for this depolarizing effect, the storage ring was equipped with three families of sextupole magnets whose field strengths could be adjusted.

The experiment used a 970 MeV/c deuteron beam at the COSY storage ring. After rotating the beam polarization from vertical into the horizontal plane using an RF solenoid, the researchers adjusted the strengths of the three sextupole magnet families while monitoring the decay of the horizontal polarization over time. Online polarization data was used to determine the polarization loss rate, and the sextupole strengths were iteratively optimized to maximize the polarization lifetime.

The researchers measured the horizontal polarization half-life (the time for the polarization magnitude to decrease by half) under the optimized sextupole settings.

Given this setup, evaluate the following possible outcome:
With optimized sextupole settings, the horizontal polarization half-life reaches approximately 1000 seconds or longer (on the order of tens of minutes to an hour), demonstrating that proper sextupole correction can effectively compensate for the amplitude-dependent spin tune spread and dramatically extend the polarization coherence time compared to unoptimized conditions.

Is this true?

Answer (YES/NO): NO